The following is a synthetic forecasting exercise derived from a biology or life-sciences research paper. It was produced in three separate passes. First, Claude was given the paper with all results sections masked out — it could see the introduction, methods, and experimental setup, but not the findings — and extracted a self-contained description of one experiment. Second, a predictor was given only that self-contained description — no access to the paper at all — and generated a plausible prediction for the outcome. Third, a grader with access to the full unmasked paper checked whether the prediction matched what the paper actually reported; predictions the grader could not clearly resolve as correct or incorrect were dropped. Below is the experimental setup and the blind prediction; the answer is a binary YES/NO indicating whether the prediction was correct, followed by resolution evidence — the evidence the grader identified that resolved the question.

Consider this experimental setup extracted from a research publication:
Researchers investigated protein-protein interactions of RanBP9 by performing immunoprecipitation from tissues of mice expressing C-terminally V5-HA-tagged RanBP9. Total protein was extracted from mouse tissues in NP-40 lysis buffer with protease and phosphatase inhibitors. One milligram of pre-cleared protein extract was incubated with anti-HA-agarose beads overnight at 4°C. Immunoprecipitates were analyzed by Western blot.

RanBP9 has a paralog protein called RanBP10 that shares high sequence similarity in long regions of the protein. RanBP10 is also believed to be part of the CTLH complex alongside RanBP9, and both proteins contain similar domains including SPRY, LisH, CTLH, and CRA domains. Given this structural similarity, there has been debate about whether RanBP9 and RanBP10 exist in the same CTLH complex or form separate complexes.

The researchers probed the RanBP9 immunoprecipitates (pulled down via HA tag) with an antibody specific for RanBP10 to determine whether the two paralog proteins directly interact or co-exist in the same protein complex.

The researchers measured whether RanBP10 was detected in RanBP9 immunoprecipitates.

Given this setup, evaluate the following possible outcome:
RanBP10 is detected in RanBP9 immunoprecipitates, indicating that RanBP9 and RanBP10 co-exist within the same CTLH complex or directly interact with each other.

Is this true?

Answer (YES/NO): YES